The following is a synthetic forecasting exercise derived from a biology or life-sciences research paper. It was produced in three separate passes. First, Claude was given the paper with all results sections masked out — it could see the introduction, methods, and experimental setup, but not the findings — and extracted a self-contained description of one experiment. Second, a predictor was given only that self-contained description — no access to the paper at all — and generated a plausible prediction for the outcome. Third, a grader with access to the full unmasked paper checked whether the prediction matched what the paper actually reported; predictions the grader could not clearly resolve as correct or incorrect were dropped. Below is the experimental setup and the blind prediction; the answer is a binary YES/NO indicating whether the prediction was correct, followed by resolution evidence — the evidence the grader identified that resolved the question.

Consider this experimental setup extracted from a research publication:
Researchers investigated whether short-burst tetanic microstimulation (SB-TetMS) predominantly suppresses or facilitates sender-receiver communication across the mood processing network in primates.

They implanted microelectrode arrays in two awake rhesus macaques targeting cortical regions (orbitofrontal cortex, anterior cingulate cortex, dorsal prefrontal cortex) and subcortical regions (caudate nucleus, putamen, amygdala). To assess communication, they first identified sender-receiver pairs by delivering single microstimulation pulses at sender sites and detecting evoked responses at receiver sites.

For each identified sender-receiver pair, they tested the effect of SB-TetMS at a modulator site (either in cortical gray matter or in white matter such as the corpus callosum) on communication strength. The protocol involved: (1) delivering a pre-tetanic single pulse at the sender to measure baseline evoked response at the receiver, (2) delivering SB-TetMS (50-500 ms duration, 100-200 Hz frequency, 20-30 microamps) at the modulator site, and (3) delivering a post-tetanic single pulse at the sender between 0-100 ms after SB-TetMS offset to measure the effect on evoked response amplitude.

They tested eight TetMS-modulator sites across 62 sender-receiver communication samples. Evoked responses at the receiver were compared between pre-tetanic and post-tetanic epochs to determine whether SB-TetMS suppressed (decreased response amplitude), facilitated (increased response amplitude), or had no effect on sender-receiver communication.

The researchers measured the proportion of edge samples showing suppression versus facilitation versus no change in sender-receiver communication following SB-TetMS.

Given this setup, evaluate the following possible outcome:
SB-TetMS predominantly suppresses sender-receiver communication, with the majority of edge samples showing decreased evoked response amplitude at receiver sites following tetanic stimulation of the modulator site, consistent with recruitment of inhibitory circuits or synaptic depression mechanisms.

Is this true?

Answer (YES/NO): YES